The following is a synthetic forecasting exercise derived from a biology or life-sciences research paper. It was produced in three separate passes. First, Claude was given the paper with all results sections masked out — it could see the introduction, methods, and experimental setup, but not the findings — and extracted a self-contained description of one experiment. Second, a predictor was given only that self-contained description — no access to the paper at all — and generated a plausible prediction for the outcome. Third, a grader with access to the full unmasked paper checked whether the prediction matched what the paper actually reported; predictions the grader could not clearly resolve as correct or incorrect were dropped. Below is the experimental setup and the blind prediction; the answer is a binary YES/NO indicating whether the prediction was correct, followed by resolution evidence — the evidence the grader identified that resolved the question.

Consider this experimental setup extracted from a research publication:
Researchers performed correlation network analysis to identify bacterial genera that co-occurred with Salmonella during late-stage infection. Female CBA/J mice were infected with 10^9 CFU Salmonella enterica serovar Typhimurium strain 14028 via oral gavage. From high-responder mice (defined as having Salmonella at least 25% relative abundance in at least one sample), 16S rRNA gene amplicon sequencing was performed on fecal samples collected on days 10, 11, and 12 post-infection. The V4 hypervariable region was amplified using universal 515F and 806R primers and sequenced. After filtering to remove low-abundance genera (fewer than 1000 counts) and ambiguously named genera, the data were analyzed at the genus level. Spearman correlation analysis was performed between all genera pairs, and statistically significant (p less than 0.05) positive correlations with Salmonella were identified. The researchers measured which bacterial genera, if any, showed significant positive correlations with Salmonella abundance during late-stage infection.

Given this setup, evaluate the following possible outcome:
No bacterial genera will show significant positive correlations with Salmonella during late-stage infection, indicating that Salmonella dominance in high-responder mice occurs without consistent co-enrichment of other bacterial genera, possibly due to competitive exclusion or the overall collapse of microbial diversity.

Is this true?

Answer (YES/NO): NO